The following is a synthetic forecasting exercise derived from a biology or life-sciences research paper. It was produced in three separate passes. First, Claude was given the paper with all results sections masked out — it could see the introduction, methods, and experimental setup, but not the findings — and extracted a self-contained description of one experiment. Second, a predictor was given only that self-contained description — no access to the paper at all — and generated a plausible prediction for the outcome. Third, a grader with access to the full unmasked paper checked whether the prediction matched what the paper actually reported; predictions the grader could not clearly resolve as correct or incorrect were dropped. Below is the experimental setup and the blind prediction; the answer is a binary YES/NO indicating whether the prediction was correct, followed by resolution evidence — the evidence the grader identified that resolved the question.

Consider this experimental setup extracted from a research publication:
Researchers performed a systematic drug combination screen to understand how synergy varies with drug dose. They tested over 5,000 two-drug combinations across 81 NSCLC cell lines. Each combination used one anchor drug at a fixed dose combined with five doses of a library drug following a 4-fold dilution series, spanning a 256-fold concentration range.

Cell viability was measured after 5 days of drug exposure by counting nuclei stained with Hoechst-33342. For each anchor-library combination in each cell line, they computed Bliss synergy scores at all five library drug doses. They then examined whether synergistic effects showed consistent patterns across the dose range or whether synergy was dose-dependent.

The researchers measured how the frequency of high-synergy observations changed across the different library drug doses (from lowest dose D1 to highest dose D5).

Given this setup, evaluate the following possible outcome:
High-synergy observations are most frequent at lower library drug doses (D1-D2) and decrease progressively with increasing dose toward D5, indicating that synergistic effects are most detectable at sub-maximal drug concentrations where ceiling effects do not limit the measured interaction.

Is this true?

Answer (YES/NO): NO